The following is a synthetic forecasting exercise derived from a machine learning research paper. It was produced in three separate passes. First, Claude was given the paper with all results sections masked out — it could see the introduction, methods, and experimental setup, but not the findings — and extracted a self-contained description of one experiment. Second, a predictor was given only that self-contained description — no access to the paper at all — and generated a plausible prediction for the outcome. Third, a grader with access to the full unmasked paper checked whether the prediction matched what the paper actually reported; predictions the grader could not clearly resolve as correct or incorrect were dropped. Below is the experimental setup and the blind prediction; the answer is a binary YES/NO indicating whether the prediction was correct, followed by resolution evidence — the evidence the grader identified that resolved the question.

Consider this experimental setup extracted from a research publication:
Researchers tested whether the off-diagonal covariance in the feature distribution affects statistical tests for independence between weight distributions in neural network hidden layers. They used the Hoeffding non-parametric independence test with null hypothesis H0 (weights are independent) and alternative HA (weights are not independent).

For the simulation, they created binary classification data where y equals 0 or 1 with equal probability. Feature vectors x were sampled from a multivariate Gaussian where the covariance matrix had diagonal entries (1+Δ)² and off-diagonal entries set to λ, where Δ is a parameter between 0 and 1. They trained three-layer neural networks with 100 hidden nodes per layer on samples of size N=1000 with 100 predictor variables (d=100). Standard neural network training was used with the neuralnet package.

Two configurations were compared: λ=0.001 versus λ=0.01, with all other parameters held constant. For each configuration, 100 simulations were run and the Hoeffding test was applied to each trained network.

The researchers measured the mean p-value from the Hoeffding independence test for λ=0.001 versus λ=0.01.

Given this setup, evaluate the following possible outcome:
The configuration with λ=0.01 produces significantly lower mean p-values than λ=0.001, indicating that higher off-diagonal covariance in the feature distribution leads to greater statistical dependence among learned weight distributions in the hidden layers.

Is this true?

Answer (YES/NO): NO